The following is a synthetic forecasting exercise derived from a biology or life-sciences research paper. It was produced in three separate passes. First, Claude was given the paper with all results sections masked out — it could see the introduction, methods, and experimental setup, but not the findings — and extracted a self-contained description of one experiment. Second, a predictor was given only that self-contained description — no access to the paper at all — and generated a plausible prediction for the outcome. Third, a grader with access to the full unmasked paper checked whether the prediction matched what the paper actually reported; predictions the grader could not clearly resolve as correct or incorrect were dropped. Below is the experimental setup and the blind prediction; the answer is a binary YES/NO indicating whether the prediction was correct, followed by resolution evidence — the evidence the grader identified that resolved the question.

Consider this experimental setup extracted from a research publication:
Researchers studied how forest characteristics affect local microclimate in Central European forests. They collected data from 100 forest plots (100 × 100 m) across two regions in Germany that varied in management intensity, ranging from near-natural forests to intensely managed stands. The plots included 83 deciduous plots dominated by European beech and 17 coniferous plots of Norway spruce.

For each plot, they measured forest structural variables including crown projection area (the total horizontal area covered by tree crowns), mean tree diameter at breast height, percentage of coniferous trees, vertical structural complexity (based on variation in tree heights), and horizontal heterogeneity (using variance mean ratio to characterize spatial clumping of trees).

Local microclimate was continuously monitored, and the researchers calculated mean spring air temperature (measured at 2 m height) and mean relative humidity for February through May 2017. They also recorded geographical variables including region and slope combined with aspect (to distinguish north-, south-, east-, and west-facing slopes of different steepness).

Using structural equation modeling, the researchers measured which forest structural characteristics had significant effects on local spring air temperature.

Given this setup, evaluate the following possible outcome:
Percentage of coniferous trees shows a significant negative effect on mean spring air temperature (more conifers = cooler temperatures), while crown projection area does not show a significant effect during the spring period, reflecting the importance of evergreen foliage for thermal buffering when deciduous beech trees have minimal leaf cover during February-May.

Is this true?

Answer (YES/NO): NO